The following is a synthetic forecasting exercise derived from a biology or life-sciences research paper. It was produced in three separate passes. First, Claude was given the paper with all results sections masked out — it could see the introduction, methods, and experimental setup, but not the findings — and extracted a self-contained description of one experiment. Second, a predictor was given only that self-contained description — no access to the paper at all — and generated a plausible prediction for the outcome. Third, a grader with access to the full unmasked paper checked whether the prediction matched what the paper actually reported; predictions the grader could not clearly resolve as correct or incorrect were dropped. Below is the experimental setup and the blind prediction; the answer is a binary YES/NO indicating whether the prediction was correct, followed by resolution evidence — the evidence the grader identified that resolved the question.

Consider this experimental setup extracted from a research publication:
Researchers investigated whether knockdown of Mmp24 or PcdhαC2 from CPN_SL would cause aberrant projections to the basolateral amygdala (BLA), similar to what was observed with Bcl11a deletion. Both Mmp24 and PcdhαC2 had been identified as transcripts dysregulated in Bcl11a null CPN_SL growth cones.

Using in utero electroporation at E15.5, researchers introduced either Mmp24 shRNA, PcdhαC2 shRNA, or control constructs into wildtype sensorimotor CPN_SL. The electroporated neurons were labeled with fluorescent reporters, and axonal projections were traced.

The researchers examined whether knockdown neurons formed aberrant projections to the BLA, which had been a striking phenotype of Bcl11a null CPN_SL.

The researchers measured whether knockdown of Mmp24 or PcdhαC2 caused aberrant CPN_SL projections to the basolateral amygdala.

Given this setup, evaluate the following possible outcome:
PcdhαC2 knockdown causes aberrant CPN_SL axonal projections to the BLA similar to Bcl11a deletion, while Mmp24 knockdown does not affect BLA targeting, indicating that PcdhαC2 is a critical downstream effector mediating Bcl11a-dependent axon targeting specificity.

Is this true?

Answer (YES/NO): NO